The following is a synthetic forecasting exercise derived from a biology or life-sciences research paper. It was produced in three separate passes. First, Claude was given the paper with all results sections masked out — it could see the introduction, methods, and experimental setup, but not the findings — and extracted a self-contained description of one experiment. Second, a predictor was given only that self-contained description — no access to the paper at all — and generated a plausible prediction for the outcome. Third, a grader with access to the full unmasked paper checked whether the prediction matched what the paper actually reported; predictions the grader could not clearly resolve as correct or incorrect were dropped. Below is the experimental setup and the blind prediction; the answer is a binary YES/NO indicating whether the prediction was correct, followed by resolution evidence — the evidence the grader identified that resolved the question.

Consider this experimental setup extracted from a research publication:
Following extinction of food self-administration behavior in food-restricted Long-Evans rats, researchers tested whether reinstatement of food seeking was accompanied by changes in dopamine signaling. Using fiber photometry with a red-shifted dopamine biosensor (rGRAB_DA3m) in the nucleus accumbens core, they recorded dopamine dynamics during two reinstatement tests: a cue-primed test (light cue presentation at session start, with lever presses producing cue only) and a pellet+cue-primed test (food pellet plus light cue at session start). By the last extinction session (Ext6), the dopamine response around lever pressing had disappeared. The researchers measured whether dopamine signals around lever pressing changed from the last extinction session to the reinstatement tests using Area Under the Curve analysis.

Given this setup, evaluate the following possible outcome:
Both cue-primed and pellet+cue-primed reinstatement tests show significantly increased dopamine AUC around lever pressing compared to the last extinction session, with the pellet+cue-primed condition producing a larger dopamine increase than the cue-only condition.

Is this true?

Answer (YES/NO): NO